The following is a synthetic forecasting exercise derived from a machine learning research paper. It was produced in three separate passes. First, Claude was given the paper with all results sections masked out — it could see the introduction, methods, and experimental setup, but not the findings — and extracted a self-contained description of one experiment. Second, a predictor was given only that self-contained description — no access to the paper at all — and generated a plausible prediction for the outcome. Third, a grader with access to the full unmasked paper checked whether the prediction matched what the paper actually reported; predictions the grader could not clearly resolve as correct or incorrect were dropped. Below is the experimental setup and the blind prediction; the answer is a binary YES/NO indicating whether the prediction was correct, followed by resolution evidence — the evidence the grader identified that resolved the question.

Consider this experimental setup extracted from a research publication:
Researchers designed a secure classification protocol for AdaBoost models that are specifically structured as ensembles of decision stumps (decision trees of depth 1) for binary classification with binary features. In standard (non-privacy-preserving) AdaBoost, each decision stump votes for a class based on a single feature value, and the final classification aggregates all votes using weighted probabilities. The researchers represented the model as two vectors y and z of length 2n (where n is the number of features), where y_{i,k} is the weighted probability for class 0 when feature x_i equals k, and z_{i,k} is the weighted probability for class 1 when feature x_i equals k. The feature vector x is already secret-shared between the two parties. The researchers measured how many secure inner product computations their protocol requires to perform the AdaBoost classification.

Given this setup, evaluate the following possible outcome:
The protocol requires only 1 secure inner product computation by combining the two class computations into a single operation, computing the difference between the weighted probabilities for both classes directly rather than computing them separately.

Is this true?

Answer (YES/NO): NO